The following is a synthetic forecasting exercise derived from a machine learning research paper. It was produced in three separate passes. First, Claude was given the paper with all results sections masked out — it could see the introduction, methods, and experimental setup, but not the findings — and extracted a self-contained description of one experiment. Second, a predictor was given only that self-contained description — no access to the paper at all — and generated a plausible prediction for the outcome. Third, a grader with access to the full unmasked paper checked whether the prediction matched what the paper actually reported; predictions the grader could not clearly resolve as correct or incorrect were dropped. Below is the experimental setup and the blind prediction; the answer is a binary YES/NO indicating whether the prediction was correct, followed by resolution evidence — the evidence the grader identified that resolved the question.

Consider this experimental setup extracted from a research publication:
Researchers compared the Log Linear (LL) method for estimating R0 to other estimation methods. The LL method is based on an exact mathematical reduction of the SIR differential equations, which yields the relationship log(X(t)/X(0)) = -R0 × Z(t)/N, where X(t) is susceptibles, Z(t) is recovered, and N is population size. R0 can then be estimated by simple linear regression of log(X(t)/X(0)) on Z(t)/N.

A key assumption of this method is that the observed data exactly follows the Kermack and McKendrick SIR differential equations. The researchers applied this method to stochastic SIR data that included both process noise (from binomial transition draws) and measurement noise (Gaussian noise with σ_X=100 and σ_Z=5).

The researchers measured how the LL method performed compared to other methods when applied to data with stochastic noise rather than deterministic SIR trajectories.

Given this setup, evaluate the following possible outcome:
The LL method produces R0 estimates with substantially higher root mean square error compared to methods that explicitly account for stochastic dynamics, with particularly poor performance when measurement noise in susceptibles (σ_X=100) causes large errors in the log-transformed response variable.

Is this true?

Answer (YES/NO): NO